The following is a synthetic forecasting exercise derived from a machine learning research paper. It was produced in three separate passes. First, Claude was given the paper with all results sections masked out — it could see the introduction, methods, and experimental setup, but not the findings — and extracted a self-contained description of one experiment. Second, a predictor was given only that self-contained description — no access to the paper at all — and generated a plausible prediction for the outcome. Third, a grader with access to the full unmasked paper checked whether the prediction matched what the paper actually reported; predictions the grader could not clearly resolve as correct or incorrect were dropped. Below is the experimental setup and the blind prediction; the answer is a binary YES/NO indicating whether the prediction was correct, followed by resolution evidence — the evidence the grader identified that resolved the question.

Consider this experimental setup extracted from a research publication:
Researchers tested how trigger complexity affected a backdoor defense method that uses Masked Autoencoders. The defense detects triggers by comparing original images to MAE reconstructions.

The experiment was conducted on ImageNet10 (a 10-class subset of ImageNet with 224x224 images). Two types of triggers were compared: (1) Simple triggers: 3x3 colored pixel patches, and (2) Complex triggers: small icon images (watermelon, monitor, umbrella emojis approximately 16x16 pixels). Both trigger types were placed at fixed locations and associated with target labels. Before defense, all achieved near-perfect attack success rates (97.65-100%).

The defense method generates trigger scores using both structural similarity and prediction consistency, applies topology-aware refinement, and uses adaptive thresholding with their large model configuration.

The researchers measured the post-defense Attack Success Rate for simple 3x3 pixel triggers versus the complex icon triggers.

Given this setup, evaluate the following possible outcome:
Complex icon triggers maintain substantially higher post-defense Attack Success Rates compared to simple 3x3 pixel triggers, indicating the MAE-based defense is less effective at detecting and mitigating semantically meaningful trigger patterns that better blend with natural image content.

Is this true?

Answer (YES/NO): NO